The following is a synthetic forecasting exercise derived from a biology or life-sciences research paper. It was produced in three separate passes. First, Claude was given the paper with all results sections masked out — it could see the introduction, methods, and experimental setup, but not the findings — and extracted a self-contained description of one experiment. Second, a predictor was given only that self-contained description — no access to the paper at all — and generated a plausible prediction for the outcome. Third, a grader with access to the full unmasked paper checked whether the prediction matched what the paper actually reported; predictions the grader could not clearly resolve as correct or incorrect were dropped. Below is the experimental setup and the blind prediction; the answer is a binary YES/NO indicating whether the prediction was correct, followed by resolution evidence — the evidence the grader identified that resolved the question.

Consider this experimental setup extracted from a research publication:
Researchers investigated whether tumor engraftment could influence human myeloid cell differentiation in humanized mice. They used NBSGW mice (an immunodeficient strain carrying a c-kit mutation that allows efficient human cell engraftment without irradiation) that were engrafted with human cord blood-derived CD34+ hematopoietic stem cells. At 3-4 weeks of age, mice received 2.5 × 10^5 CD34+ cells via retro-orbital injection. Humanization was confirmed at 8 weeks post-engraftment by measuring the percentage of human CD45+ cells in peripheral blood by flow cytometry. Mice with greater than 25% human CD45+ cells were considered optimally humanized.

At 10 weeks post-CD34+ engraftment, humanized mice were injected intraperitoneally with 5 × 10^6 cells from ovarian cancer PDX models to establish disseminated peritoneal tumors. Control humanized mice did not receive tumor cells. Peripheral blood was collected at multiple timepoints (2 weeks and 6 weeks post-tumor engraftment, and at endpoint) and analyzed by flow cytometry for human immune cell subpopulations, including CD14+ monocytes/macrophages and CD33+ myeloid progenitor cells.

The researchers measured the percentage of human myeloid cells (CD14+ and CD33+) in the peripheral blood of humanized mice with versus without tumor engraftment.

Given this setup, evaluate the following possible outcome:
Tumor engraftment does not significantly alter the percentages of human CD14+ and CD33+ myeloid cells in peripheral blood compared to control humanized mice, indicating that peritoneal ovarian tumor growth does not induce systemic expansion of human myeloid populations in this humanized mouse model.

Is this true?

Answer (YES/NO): NO